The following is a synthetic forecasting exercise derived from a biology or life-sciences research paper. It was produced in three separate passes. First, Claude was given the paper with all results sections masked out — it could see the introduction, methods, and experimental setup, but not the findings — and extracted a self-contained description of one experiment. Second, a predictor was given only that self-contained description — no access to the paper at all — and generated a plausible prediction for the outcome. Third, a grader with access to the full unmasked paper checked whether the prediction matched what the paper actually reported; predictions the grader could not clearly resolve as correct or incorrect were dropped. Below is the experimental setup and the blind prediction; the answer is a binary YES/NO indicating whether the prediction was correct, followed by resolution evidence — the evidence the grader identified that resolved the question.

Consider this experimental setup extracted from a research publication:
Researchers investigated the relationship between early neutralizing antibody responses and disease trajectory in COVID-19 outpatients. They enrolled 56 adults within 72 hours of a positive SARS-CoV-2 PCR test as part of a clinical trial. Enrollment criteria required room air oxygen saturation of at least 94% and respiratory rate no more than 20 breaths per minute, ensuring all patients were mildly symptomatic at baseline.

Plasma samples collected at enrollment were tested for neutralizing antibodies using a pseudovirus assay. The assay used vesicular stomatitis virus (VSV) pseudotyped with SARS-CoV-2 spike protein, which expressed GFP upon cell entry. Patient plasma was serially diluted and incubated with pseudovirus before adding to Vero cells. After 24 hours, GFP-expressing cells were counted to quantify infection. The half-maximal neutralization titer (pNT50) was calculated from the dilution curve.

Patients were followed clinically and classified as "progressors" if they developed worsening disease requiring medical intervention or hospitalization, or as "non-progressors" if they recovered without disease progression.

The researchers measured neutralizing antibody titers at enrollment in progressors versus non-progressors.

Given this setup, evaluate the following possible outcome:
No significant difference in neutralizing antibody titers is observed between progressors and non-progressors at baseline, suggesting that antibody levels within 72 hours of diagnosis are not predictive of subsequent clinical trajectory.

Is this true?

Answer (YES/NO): NO